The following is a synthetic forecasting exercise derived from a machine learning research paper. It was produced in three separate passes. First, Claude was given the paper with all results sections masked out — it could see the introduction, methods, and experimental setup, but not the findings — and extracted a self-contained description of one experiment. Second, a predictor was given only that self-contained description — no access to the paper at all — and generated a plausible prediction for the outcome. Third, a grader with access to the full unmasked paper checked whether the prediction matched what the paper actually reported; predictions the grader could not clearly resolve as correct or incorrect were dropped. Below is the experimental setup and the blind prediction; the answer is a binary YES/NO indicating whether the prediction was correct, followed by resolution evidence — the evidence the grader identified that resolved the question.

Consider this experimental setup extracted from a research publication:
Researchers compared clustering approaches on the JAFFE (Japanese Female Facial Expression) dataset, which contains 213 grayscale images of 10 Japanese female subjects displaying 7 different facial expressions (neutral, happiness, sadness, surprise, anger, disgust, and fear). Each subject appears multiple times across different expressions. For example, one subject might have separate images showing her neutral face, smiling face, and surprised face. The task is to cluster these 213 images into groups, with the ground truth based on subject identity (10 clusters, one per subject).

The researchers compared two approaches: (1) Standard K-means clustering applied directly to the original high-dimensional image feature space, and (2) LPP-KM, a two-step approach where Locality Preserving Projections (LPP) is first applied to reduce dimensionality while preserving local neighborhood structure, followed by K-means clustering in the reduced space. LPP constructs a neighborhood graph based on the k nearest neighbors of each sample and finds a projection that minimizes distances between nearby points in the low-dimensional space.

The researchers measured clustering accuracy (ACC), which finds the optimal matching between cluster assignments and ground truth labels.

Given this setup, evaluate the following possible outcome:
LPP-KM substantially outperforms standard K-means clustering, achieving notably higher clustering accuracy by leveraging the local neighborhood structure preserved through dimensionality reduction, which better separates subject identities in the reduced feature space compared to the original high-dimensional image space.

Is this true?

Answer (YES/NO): YES